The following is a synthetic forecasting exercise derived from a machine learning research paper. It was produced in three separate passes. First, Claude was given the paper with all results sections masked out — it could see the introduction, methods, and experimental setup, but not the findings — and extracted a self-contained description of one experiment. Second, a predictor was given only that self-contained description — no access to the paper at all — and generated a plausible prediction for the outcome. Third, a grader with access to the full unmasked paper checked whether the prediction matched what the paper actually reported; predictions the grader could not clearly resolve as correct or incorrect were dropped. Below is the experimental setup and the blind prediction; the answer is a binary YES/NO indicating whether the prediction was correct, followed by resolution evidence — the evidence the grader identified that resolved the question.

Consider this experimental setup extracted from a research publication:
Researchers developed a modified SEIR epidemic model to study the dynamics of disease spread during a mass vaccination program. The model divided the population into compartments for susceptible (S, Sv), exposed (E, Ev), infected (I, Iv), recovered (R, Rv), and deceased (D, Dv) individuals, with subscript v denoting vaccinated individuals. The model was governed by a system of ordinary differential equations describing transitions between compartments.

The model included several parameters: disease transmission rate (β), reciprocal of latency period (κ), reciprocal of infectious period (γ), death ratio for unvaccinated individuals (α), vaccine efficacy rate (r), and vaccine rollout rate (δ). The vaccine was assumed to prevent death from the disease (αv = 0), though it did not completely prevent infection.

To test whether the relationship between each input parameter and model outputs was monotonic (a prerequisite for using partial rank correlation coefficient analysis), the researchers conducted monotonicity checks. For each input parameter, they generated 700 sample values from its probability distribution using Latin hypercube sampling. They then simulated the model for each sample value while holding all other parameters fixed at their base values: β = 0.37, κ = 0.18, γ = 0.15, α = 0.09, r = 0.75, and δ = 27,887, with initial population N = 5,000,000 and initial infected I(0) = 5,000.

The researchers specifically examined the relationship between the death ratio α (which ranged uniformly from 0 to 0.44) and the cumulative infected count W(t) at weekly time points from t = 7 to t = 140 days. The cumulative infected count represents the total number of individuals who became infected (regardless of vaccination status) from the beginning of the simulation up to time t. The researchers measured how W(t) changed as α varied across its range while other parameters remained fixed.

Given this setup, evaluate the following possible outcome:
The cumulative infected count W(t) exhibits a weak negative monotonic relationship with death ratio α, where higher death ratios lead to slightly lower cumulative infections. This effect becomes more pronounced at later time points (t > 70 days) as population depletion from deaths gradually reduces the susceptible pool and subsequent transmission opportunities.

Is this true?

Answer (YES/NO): NO